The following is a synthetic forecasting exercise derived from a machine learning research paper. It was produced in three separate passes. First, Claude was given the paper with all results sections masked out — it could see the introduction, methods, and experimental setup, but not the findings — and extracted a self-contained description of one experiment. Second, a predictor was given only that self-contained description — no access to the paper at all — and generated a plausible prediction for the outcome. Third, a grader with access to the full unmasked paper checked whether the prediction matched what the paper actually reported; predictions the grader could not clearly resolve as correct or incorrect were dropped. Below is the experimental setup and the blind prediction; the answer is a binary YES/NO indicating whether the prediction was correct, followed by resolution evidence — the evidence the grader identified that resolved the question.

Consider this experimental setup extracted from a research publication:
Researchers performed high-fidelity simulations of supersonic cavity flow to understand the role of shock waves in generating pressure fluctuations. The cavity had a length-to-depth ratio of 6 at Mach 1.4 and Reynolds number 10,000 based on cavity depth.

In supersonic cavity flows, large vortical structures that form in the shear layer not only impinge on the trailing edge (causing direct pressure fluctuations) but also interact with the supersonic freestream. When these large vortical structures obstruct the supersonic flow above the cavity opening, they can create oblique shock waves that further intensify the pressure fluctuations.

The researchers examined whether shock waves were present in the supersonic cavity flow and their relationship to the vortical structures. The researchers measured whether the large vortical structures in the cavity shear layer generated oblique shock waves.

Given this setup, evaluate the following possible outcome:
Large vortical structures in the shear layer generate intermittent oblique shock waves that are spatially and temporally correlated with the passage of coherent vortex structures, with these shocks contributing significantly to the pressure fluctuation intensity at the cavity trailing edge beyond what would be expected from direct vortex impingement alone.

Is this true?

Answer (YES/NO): NO